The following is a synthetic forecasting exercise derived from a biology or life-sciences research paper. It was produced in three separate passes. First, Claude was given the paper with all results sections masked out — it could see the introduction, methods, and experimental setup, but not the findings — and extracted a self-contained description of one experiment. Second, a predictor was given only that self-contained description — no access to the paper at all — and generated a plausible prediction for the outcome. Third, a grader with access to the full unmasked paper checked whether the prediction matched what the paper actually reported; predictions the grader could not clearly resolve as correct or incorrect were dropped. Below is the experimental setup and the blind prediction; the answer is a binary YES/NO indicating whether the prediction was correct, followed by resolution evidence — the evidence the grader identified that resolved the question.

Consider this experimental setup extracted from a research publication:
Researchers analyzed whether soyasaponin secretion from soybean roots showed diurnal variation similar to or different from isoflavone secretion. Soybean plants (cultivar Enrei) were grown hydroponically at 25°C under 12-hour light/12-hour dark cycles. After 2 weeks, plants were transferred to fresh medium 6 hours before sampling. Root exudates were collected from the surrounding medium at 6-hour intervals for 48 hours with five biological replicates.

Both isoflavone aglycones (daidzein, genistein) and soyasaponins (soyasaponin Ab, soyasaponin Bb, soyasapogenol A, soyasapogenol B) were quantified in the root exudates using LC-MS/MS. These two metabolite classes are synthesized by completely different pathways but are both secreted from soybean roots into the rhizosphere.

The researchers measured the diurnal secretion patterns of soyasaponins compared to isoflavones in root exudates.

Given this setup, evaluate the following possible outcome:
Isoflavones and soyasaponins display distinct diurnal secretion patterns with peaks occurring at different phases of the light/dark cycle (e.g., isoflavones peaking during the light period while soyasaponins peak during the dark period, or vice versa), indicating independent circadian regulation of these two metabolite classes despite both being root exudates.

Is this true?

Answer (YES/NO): NO